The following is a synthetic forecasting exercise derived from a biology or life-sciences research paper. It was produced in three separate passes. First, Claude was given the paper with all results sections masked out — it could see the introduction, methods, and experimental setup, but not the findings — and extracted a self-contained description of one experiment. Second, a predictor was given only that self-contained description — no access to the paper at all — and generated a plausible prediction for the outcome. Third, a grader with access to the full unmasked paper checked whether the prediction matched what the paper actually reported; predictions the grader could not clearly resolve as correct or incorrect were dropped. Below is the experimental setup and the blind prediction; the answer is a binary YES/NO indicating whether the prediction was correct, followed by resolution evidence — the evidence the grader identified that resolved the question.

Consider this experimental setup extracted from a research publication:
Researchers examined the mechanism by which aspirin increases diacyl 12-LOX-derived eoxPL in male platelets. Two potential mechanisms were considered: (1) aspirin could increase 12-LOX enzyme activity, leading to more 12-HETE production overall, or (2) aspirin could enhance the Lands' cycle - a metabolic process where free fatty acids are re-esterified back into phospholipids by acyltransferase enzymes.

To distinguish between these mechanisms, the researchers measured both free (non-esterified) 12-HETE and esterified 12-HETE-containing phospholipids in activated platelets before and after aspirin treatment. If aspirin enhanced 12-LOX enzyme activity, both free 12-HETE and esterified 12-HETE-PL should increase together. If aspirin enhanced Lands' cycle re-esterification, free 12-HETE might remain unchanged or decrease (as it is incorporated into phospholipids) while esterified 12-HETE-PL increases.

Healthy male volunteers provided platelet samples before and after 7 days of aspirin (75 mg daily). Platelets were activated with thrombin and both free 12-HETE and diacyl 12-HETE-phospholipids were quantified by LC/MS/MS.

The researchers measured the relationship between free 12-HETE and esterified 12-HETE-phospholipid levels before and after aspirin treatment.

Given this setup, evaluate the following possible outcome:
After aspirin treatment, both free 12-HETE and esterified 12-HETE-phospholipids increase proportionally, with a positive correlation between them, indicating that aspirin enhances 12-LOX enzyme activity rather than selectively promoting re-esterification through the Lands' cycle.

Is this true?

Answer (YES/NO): NO